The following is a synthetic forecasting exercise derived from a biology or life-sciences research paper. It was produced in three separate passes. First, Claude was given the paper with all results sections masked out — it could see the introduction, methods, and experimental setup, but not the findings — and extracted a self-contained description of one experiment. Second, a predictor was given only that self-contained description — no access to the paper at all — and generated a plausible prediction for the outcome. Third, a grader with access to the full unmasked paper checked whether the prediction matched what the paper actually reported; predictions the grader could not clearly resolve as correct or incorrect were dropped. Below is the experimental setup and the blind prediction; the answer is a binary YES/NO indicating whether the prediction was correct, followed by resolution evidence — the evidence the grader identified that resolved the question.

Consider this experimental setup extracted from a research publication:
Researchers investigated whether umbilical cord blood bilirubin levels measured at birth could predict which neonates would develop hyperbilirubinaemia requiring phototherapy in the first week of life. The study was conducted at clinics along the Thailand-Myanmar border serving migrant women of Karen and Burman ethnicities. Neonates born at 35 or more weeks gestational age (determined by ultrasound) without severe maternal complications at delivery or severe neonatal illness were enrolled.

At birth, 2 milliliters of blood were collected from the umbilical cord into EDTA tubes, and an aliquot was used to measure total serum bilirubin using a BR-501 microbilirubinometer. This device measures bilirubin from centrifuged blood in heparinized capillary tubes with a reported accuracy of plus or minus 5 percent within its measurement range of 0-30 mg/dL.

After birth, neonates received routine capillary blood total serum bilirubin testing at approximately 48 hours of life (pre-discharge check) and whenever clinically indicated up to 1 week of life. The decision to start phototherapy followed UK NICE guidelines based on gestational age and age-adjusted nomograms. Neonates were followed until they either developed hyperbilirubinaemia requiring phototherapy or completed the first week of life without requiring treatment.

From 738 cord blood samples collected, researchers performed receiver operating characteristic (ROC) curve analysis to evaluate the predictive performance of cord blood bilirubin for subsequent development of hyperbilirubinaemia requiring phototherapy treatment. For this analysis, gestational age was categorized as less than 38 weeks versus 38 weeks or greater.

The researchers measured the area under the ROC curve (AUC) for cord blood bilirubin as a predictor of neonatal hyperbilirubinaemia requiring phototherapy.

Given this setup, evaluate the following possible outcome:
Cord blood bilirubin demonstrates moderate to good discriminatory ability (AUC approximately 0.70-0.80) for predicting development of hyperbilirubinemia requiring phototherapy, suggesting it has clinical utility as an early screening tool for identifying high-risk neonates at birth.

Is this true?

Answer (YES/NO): NO